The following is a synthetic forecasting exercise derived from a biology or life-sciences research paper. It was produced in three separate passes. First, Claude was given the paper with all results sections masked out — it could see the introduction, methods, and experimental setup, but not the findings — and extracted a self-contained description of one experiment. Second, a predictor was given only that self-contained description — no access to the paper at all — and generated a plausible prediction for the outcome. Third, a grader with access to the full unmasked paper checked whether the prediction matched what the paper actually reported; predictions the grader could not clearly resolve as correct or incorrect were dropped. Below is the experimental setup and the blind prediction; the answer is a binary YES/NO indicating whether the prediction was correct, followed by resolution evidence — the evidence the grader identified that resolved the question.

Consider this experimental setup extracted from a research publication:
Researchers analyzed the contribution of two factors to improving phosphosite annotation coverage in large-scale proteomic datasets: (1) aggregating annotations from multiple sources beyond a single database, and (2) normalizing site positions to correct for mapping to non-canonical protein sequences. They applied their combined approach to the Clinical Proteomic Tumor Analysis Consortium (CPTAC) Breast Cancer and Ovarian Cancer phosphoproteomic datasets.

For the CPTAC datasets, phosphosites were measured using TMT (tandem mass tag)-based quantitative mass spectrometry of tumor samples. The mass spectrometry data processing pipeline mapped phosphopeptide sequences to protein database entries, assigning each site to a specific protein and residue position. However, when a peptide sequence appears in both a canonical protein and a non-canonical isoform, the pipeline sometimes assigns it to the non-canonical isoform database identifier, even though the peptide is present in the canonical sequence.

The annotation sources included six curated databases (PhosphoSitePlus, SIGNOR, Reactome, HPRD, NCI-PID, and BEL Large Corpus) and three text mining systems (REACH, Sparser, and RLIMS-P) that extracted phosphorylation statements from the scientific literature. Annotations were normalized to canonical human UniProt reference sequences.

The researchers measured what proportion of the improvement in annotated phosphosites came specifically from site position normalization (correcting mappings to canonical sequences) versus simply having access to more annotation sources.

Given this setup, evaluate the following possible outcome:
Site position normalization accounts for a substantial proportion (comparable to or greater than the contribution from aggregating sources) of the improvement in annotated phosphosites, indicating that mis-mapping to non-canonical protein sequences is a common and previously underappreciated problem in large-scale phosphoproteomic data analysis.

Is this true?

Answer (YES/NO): NO